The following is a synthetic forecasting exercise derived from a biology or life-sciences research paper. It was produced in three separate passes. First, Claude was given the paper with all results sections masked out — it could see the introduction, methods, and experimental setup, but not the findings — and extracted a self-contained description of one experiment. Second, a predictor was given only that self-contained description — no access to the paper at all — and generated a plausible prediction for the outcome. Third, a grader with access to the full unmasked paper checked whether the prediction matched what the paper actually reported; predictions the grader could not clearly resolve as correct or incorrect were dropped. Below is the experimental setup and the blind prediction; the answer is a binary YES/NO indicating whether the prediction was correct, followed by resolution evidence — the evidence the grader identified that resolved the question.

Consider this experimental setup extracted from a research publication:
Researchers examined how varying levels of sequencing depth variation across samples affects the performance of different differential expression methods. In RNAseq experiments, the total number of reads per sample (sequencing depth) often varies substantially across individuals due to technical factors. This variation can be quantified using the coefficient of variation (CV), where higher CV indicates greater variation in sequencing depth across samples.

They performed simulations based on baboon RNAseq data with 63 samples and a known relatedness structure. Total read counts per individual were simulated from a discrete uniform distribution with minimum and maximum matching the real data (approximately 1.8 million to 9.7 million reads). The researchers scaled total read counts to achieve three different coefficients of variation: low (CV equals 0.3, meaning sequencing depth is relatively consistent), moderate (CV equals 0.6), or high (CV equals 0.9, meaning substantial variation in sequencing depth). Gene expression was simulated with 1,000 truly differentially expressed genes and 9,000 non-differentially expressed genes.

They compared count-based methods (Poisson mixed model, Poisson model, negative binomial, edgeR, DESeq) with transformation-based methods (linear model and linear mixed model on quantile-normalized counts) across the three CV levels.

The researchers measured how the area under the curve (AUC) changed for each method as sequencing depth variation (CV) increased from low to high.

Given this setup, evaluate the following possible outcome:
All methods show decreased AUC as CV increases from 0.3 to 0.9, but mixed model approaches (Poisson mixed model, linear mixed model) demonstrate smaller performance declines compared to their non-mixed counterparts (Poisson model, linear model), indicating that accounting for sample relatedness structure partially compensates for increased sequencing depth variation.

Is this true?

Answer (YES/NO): NO